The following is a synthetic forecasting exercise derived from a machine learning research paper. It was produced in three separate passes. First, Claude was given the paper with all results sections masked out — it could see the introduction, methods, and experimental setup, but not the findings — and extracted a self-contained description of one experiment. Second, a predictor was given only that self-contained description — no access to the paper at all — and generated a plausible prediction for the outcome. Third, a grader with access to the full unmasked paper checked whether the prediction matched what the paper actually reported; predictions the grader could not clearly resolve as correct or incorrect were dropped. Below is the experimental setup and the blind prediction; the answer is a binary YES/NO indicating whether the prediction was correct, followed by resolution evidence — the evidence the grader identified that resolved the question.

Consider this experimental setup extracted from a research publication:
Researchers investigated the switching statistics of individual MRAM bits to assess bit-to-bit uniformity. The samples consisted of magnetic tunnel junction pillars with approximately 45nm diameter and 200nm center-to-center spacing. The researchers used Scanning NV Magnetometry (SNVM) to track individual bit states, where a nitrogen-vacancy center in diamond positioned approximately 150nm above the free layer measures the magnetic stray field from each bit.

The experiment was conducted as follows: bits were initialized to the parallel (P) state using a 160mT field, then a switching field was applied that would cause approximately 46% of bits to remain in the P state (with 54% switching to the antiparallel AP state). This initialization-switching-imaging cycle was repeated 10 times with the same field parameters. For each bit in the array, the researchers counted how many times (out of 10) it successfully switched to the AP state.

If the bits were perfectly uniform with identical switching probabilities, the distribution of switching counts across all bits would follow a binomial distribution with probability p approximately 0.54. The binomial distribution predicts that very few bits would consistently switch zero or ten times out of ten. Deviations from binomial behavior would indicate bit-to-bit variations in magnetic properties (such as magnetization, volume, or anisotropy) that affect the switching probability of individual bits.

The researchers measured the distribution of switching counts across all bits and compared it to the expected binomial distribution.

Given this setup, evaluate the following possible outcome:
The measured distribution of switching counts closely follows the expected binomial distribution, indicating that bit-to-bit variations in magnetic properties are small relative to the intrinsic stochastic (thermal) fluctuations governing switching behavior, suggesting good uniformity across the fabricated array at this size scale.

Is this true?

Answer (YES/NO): NO